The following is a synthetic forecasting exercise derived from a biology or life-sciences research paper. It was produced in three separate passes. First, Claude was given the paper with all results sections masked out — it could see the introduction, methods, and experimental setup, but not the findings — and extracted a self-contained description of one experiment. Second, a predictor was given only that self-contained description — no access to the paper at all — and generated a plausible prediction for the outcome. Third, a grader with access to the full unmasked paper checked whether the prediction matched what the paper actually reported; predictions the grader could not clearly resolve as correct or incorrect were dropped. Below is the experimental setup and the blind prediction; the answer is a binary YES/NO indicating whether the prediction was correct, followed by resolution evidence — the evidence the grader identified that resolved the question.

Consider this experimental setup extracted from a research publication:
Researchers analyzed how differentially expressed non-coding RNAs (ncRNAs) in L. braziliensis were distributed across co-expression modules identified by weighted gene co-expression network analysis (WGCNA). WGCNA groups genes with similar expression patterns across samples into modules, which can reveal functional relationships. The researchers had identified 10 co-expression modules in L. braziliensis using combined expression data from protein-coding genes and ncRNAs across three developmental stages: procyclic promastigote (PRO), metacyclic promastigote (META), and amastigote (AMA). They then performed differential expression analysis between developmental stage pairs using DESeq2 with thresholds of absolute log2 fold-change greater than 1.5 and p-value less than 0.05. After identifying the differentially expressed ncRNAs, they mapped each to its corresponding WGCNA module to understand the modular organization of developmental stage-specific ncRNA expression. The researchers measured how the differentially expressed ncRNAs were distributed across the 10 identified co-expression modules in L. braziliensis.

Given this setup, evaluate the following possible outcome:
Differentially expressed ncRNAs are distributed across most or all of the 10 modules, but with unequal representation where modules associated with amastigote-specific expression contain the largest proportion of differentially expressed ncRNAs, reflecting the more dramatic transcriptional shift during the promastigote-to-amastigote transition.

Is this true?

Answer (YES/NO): NO